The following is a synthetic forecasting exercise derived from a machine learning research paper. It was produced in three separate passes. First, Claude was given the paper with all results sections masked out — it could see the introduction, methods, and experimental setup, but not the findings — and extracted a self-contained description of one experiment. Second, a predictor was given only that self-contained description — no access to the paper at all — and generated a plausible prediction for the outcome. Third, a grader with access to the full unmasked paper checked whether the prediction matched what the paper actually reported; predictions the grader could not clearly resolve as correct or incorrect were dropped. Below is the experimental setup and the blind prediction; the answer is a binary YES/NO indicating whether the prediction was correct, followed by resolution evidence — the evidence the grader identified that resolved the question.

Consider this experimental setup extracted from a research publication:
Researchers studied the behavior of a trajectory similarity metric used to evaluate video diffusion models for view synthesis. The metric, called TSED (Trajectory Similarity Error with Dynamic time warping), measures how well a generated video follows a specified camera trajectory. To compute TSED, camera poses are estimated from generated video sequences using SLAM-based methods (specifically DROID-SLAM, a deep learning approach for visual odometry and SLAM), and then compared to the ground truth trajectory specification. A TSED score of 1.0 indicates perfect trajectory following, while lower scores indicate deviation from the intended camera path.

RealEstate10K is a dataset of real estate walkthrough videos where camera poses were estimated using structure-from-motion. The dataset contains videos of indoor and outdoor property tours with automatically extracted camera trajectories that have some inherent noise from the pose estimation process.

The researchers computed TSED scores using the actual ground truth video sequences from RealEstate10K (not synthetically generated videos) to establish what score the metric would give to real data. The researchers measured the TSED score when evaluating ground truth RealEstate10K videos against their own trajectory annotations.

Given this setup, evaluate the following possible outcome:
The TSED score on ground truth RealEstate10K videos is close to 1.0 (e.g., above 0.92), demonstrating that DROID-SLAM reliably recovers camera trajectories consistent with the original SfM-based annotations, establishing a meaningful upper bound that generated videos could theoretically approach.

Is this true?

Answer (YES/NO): YES